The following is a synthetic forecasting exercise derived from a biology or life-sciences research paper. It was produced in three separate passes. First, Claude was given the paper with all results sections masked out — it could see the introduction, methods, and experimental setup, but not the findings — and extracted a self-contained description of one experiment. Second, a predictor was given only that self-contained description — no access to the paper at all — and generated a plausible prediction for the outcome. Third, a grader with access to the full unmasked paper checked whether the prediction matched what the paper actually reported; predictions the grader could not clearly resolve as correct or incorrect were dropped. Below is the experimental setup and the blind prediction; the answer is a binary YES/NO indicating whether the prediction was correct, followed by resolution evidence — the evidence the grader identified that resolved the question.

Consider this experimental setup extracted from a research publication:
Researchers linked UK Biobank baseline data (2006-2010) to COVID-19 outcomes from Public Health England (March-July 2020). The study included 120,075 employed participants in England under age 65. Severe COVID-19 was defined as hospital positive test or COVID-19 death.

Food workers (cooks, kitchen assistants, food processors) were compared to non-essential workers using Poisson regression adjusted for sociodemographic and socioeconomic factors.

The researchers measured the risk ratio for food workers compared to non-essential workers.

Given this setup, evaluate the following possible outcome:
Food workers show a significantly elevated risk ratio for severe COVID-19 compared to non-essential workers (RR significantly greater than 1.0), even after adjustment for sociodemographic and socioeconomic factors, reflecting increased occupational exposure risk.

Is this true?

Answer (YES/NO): NO